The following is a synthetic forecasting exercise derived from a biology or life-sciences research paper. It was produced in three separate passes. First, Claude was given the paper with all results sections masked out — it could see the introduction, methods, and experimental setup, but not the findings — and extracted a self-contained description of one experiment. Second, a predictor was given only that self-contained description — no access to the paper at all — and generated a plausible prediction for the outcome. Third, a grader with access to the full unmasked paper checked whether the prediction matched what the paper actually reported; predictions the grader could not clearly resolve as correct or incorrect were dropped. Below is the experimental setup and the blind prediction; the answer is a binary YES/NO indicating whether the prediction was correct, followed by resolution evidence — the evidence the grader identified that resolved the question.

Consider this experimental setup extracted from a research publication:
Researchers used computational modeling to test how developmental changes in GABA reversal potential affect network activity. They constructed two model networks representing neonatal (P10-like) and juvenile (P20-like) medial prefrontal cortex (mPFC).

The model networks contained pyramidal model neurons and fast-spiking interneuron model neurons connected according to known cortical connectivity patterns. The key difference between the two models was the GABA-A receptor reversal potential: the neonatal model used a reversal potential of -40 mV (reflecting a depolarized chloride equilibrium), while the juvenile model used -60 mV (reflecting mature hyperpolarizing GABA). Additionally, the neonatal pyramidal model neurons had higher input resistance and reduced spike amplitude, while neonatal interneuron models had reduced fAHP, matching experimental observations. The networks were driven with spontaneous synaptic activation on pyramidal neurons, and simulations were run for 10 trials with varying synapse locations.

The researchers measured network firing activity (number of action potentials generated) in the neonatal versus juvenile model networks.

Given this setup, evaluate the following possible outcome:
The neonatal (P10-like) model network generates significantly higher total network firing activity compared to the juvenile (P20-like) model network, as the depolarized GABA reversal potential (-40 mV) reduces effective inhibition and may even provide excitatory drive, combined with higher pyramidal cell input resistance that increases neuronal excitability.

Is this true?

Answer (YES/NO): NO